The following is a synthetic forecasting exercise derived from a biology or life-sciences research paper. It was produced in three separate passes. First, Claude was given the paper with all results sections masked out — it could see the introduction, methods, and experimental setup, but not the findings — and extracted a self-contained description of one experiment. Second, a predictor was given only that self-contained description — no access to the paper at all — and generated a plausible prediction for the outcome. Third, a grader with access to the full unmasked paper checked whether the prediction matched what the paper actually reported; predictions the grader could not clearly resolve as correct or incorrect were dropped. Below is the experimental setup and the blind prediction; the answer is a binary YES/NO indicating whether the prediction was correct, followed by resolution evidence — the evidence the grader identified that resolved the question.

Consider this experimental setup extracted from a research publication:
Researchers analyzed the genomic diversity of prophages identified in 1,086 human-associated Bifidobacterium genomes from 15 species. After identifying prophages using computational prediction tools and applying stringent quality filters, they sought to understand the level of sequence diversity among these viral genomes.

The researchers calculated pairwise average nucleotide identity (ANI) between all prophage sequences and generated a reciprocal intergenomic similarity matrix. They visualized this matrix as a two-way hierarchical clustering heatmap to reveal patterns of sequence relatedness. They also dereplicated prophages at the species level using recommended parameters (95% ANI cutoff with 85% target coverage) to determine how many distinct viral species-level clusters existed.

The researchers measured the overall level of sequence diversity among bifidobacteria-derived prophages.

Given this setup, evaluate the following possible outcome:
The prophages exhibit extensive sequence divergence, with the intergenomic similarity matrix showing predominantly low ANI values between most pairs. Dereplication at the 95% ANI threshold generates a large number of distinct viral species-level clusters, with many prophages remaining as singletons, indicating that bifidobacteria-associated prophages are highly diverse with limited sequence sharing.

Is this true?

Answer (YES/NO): YES